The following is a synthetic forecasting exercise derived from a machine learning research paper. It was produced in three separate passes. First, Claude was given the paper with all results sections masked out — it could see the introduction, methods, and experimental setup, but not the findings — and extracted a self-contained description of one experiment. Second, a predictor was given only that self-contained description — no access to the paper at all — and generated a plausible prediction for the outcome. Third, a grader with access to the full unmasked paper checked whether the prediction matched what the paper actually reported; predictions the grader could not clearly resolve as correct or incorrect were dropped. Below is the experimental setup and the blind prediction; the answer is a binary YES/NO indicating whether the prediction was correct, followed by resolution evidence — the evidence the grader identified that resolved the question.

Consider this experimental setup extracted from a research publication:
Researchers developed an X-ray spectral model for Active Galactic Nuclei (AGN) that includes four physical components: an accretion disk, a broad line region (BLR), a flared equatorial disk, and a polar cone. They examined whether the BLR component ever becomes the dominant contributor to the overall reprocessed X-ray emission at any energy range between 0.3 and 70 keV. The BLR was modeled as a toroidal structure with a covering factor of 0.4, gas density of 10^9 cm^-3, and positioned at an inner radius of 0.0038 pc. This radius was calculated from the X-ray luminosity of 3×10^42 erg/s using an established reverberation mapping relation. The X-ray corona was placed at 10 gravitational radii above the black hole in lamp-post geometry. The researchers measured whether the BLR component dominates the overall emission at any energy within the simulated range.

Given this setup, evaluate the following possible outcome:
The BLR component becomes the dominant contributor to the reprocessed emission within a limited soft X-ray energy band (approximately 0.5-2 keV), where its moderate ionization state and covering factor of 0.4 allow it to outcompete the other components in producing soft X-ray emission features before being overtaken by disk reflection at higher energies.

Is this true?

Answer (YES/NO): NO